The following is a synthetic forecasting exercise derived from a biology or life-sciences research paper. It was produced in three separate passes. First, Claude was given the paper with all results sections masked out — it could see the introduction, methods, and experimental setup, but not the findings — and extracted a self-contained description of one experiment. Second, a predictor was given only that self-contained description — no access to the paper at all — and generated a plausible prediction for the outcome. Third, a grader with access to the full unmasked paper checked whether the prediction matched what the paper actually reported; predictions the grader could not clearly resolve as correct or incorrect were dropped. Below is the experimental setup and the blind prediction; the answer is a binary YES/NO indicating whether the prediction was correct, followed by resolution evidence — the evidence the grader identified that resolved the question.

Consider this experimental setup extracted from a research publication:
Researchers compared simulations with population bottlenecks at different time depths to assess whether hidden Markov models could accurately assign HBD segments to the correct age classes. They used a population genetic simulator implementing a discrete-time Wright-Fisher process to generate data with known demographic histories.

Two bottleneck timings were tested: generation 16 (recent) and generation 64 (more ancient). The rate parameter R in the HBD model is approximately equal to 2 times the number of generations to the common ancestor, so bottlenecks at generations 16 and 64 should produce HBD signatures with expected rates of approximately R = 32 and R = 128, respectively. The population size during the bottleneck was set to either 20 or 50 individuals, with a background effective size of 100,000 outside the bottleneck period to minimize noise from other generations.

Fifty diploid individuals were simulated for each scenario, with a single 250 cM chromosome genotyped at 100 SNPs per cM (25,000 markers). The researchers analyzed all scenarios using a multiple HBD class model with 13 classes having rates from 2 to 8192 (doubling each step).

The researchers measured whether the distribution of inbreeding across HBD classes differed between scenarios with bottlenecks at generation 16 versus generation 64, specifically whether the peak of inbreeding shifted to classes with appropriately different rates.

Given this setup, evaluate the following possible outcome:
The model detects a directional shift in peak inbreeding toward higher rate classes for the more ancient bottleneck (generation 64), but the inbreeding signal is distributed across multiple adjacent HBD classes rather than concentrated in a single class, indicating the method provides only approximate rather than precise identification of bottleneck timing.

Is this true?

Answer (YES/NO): NO